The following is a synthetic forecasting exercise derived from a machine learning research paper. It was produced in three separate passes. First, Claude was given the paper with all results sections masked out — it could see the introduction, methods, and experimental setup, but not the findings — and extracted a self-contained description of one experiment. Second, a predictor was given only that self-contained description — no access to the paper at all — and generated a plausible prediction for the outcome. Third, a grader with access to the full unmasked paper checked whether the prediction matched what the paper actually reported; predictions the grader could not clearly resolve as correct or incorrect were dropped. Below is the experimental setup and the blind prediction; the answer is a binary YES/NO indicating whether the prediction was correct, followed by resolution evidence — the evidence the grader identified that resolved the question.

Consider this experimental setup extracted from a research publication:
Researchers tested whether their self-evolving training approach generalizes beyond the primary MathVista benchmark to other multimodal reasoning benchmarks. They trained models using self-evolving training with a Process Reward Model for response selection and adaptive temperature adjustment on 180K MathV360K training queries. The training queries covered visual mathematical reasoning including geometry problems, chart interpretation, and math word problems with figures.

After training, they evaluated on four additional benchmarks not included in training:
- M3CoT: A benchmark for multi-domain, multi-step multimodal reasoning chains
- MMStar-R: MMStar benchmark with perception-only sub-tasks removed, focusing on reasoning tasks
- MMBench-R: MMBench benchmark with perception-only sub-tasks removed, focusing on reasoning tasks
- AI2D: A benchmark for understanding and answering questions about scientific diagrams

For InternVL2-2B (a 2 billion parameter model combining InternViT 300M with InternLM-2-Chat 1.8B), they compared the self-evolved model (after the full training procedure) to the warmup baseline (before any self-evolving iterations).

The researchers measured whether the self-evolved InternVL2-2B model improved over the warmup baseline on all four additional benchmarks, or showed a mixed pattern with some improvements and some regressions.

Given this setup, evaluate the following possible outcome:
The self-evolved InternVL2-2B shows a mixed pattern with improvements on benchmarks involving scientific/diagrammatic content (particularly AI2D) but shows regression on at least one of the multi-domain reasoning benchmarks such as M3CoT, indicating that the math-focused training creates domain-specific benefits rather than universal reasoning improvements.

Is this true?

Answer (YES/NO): NO